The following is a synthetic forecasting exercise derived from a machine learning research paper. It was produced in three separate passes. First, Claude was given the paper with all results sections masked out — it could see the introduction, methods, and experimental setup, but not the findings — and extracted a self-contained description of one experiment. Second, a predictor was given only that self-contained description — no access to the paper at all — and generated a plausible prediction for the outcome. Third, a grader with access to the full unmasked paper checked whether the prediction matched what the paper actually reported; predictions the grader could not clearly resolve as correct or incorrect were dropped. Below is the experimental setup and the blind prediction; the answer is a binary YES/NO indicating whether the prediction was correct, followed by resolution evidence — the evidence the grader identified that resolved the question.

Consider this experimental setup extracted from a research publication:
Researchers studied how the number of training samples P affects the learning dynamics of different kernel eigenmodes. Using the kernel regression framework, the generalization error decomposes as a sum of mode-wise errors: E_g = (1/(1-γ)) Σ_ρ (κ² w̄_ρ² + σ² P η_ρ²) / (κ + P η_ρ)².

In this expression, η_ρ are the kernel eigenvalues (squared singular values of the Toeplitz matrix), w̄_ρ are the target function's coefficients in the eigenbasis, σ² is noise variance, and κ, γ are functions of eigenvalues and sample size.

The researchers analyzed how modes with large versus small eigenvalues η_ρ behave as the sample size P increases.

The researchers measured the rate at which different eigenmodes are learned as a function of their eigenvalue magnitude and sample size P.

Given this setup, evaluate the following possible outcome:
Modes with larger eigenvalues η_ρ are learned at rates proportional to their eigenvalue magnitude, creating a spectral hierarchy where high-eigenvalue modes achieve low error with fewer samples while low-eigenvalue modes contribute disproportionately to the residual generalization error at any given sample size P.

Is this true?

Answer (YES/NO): NO